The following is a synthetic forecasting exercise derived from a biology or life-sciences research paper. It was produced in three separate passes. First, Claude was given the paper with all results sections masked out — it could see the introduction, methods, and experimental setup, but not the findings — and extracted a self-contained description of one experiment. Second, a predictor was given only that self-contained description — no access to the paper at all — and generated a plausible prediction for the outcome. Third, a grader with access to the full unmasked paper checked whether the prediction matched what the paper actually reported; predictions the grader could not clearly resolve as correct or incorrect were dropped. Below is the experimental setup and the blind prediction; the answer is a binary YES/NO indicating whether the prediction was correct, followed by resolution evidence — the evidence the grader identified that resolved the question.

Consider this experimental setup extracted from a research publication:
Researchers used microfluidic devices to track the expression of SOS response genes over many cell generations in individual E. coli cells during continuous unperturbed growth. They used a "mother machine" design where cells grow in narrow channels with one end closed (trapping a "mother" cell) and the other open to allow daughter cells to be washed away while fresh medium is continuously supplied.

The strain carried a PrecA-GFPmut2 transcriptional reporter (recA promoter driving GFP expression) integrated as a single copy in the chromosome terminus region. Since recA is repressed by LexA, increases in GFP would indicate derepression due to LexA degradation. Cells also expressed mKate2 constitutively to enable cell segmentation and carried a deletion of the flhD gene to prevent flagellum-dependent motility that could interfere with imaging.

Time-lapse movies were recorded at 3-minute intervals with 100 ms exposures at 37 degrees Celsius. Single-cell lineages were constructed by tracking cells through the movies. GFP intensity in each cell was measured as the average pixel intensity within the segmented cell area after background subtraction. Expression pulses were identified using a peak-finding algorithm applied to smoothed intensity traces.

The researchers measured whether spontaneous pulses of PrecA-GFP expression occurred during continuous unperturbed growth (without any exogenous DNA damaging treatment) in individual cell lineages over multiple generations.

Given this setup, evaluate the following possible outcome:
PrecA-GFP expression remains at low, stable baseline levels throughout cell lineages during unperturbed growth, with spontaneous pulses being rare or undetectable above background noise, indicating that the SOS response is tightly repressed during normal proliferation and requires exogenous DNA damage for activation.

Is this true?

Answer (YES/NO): NO